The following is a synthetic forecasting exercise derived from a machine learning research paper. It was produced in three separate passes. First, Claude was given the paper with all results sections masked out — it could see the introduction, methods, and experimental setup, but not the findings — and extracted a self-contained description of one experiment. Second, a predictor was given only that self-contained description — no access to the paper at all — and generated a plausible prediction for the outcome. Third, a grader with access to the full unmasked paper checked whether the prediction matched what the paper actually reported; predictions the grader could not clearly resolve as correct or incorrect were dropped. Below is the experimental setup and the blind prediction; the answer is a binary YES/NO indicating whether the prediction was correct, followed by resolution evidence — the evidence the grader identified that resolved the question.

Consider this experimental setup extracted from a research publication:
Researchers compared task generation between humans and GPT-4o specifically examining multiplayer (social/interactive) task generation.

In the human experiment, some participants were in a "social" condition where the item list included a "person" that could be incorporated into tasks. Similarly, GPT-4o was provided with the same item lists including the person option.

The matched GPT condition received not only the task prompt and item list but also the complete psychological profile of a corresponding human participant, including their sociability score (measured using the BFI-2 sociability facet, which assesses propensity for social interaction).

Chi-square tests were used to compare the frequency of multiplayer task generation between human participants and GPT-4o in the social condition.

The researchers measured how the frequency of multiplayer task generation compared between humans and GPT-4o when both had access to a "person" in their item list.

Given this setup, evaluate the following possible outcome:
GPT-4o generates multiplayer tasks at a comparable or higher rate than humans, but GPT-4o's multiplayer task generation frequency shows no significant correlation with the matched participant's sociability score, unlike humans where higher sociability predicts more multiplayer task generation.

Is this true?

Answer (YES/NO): NO